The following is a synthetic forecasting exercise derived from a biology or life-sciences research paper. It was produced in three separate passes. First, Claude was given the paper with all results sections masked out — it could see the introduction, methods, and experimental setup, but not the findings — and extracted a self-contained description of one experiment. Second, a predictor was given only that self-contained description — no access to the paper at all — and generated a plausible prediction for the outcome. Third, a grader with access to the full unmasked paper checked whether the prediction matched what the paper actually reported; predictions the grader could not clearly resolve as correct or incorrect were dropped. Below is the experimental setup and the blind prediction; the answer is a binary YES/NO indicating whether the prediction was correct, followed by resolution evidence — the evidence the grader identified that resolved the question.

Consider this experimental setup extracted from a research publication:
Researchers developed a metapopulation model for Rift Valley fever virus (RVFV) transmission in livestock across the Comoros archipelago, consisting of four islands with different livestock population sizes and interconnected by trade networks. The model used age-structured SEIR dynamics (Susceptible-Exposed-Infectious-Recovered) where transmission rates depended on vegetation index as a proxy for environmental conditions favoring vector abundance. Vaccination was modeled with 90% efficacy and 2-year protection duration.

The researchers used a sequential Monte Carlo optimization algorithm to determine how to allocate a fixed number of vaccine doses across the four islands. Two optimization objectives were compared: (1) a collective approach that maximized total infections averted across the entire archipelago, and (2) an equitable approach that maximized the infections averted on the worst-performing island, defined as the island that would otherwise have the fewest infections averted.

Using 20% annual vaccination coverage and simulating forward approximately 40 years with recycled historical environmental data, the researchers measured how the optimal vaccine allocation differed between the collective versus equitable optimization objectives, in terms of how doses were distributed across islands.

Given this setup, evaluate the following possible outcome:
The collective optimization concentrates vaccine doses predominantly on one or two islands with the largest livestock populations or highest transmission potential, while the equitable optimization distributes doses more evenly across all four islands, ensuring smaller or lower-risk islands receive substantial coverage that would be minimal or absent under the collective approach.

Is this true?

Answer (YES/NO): NO